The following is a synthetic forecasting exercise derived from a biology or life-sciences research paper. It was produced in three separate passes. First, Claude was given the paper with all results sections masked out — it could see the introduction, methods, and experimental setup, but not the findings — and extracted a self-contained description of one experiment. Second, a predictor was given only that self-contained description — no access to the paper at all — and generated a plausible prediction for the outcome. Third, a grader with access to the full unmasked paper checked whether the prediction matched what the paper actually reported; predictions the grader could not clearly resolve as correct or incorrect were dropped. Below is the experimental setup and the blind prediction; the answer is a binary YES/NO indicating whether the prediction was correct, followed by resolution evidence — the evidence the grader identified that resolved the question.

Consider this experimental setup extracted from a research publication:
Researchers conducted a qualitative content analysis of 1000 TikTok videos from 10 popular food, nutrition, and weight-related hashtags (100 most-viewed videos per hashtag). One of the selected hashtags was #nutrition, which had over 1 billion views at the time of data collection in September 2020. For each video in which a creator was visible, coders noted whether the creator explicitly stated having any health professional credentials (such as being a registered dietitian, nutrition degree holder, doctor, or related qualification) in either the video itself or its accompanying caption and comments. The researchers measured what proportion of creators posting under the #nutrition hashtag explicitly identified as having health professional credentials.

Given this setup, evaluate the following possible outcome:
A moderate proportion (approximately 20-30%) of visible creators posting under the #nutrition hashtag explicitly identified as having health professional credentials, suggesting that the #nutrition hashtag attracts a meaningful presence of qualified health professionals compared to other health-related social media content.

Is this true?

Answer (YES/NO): NO